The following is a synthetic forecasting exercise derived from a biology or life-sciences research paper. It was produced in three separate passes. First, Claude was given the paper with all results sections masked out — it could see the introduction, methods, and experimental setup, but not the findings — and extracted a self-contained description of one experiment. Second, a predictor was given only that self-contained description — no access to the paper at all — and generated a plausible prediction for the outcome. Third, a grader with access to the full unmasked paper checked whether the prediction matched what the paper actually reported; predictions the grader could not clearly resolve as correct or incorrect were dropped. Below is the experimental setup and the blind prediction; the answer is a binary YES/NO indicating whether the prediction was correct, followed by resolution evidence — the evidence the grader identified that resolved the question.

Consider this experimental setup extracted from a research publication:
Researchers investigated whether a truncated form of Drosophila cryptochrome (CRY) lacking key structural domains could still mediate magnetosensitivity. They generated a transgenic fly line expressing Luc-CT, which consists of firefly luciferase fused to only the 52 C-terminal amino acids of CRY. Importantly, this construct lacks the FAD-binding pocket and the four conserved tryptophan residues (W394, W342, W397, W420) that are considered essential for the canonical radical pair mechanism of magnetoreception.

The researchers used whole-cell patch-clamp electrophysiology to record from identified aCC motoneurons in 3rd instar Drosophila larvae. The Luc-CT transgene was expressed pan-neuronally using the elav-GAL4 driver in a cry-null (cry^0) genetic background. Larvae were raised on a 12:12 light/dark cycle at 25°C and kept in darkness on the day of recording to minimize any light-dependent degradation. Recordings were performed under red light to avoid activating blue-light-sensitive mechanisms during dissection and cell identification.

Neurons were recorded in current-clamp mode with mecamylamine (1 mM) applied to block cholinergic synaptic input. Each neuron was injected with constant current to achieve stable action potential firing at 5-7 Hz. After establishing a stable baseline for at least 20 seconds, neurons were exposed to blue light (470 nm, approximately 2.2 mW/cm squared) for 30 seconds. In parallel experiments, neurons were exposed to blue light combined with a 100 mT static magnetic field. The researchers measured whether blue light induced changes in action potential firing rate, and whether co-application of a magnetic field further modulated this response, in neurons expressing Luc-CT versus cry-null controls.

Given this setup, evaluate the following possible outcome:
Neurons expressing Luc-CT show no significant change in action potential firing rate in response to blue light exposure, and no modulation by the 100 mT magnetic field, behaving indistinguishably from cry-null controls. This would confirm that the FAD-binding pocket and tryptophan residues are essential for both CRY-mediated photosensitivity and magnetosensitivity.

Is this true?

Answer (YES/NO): NO